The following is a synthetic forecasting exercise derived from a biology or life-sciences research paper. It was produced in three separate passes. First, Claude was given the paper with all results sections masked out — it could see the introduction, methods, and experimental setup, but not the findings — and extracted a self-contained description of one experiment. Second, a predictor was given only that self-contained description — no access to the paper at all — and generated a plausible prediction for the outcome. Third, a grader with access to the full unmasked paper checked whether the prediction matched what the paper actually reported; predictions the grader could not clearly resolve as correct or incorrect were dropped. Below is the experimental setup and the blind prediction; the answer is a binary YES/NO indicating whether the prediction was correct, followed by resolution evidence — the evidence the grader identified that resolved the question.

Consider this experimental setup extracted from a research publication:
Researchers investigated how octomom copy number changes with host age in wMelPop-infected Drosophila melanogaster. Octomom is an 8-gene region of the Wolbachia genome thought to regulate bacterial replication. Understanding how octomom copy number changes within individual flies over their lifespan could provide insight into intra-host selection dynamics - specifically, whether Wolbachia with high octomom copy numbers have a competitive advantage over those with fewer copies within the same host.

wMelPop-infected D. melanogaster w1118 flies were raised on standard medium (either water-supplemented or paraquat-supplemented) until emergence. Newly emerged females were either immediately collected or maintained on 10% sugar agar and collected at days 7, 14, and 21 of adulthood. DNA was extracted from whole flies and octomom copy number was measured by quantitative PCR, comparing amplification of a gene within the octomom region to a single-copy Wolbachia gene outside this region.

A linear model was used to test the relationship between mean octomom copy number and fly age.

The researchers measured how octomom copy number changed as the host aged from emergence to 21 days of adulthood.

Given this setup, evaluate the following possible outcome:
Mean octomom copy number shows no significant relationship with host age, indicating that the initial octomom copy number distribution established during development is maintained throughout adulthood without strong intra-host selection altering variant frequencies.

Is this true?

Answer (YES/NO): NO